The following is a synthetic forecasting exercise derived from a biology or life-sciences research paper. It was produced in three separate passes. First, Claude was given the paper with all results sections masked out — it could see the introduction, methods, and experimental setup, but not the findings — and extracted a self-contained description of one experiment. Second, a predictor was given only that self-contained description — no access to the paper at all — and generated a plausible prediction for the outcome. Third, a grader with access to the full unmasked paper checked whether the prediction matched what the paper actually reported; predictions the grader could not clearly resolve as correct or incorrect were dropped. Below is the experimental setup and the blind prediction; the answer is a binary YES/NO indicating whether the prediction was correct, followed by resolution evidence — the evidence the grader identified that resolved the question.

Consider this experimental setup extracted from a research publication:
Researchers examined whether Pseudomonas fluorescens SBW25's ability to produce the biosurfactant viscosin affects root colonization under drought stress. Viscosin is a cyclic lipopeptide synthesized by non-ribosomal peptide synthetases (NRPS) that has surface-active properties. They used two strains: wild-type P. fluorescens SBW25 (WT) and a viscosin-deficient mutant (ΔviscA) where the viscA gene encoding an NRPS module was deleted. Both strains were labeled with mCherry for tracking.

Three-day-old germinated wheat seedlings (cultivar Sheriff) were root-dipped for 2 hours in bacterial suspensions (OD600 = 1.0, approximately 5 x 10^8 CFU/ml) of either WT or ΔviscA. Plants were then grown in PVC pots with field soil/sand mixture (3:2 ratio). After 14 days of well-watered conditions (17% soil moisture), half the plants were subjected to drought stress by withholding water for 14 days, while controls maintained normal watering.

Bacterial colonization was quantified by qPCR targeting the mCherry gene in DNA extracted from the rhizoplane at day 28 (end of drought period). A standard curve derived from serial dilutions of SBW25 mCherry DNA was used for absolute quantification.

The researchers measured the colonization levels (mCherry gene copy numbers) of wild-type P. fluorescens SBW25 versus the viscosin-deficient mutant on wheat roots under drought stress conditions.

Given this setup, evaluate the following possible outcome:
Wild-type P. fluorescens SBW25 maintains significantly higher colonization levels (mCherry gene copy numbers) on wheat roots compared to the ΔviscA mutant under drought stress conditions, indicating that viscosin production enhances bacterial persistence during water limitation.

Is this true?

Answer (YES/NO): YES